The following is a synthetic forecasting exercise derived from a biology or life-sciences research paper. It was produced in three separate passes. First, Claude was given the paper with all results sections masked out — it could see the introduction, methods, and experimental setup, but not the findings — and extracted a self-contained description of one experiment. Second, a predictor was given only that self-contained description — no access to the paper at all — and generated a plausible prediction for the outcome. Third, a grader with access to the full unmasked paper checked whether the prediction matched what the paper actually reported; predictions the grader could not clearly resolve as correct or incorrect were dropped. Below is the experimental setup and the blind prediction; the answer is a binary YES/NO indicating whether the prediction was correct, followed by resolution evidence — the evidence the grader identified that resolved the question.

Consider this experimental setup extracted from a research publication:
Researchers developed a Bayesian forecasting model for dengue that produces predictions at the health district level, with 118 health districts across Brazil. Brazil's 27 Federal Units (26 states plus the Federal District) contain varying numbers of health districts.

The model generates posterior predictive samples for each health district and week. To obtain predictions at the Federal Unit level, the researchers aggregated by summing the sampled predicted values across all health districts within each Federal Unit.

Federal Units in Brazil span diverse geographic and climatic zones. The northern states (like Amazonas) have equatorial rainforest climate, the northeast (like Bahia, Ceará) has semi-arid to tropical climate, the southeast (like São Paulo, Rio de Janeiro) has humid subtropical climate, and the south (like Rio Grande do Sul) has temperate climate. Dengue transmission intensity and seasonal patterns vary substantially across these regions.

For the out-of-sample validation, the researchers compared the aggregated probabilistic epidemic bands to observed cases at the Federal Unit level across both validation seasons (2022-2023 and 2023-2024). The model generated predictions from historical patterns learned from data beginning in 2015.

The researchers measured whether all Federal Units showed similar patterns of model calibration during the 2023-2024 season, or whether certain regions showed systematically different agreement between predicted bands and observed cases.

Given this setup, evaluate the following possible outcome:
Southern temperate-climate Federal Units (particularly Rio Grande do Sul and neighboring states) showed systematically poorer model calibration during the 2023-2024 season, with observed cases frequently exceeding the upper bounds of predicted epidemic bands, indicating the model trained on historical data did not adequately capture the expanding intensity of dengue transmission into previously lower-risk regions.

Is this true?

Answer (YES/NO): YES